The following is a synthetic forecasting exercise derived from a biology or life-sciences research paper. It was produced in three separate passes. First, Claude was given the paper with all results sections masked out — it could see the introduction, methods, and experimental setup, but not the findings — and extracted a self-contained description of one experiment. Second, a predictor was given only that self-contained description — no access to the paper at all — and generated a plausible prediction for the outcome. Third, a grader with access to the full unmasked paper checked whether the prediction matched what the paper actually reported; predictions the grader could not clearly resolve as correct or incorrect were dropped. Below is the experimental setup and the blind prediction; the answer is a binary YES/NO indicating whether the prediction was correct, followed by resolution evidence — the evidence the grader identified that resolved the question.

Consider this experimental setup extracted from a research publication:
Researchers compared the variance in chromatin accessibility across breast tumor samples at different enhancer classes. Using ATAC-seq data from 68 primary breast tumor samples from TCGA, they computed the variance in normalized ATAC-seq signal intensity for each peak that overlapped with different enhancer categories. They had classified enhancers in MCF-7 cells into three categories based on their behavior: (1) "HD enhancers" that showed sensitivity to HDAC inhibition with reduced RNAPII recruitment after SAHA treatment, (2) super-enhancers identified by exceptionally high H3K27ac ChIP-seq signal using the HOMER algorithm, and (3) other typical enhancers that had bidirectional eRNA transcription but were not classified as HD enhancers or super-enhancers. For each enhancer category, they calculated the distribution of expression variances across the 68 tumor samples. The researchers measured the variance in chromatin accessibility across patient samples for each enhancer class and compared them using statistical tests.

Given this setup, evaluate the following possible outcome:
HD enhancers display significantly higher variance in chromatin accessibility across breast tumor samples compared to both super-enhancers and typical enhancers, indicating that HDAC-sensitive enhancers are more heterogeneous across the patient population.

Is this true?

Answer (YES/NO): YES